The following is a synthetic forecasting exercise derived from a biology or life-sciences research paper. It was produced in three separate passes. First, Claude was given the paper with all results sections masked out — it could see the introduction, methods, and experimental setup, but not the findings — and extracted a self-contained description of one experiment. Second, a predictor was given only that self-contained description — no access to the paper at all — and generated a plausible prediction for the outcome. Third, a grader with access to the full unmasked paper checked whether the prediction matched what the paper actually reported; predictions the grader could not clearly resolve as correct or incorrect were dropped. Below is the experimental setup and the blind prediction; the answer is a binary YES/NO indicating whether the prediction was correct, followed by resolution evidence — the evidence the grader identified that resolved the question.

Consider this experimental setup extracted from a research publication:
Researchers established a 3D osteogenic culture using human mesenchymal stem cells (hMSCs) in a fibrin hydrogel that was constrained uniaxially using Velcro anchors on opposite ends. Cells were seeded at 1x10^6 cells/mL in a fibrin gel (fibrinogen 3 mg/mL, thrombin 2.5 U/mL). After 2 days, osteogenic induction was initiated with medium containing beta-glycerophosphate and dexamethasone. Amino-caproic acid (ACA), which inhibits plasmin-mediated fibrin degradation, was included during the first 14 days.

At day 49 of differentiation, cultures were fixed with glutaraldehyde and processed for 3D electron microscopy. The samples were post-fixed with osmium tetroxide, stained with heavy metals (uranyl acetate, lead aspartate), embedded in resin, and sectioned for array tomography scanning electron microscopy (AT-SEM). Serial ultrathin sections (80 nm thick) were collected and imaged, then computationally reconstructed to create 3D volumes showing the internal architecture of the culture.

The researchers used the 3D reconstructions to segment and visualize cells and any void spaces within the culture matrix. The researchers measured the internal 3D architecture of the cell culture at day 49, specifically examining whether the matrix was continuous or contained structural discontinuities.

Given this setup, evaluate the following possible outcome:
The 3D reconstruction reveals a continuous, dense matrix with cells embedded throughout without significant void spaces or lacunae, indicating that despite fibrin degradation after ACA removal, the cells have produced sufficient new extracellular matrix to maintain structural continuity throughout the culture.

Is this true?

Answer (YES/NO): NO